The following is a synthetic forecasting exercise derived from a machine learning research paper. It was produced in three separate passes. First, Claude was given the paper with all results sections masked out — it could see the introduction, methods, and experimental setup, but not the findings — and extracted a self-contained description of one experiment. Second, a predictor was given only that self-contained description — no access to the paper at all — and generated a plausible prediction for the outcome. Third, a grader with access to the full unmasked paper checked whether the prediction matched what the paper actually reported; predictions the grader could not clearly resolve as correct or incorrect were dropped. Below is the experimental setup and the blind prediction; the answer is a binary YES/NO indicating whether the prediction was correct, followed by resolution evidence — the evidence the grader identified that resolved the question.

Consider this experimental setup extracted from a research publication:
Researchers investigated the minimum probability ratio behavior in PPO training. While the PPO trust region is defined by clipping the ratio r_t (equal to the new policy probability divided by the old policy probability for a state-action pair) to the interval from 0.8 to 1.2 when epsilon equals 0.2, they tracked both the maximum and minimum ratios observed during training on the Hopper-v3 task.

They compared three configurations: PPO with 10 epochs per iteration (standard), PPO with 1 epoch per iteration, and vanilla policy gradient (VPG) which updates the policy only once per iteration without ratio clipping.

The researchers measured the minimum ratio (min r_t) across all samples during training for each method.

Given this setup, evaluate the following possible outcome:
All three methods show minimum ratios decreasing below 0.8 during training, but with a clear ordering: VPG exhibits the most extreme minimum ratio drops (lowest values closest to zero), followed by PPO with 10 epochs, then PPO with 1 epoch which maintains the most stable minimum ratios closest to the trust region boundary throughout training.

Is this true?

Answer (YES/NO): NO